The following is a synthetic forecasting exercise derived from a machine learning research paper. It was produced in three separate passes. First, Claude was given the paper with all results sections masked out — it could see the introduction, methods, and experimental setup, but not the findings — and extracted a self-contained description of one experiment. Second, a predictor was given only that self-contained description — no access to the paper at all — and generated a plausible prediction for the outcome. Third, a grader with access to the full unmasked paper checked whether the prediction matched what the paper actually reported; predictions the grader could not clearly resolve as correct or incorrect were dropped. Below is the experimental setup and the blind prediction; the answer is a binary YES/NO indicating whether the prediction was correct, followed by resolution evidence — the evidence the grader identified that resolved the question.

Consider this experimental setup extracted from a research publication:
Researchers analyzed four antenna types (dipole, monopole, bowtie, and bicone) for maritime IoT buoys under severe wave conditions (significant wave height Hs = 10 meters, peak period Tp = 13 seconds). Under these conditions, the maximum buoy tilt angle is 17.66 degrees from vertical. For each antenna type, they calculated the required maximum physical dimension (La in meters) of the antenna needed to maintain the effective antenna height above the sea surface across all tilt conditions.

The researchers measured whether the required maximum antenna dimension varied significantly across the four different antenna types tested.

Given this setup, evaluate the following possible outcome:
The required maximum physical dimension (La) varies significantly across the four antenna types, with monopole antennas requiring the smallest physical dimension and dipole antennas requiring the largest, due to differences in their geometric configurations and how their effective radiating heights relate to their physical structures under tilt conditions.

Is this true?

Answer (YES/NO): NO